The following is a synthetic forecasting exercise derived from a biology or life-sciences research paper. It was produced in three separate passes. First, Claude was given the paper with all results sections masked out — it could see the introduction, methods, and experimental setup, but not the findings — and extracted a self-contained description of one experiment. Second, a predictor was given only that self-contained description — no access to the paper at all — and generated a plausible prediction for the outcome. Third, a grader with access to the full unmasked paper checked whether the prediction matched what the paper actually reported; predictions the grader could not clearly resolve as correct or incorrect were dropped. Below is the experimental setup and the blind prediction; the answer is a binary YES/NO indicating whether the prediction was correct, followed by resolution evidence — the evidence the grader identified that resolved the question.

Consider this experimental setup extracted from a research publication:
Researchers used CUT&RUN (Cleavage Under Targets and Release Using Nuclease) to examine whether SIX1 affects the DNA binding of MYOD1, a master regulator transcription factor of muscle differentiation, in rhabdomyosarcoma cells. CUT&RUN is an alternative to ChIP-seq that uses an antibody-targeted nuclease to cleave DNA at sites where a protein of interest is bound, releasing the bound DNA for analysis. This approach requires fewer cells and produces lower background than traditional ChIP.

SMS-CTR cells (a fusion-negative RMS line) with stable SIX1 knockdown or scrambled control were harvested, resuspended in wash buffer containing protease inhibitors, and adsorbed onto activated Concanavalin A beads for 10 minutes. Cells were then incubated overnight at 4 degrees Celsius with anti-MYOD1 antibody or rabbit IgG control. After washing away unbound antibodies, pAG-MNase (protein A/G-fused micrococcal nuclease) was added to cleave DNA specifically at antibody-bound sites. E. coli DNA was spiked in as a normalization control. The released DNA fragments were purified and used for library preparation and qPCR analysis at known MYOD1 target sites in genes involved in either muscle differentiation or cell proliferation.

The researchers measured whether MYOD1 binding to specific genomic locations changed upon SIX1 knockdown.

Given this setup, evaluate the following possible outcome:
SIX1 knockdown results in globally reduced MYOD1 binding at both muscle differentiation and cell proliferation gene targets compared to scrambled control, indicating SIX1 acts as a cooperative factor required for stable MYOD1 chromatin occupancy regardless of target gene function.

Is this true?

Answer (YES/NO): NO